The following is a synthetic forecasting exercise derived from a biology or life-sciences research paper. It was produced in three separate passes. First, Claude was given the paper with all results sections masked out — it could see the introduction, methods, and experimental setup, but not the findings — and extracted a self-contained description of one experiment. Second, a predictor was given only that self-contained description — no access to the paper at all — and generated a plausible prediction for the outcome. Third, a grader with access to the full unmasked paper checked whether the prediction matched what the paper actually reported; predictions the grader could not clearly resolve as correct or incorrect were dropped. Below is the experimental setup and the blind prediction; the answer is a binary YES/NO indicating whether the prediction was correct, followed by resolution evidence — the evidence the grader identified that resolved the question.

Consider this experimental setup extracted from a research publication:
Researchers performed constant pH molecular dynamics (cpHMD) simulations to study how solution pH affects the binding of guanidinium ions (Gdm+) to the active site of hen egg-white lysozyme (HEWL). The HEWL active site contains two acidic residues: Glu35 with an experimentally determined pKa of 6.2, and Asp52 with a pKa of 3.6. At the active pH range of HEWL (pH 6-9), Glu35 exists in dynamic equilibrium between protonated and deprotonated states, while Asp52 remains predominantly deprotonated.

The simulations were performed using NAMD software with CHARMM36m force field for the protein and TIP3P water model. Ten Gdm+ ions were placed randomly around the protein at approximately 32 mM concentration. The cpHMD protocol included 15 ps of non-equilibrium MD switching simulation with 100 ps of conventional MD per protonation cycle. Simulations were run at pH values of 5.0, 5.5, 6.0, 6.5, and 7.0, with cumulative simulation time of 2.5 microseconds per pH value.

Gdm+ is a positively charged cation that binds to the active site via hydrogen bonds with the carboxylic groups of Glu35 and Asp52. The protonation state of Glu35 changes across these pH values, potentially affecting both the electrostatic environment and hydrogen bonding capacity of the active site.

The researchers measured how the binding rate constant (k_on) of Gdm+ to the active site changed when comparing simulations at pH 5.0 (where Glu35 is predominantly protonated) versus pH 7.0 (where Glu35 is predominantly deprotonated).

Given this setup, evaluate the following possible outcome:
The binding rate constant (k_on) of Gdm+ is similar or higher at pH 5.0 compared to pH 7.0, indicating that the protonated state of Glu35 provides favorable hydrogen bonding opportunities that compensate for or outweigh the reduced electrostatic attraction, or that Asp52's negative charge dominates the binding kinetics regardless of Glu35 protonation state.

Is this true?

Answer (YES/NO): NO